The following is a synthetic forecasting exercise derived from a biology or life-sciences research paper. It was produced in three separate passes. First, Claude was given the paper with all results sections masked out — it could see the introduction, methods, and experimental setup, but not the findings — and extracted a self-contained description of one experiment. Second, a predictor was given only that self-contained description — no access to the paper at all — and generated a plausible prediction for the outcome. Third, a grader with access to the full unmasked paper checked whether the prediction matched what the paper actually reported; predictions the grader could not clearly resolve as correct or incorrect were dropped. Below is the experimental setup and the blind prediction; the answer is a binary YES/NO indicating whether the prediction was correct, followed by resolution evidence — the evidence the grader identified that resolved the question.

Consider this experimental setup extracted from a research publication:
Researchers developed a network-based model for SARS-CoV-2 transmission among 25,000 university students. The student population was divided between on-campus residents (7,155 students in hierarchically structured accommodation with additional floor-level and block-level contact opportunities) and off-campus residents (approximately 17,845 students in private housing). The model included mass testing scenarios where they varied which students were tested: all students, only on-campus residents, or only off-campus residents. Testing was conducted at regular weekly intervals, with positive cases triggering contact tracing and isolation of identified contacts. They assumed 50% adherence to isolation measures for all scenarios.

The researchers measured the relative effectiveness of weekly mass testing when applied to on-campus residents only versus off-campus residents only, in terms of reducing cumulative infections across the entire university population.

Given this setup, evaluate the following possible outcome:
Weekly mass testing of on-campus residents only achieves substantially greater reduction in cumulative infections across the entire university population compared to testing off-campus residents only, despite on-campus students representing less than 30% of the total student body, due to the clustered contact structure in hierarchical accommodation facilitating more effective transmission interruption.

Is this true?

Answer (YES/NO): YES